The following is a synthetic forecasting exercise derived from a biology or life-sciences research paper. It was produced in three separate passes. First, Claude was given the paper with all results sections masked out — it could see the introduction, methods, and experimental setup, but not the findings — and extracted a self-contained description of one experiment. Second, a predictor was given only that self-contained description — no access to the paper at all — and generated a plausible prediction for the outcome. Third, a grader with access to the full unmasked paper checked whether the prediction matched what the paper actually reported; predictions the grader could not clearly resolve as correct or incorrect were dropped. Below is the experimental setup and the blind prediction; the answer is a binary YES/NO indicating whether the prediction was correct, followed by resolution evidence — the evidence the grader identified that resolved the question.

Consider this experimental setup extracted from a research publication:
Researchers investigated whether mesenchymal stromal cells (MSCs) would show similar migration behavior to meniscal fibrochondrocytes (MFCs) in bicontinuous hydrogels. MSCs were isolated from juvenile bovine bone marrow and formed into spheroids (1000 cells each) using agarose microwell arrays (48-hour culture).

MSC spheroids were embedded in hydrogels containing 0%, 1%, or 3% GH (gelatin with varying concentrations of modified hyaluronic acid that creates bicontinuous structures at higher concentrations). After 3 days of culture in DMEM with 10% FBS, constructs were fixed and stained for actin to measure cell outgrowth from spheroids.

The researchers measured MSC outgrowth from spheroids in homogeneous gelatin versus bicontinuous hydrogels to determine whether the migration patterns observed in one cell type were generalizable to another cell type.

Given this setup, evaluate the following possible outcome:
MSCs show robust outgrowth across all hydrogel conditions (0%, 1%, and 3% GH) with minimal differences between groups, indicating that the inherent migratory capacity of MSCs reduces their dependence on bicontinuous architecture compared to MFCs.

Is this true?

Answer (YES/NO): NO